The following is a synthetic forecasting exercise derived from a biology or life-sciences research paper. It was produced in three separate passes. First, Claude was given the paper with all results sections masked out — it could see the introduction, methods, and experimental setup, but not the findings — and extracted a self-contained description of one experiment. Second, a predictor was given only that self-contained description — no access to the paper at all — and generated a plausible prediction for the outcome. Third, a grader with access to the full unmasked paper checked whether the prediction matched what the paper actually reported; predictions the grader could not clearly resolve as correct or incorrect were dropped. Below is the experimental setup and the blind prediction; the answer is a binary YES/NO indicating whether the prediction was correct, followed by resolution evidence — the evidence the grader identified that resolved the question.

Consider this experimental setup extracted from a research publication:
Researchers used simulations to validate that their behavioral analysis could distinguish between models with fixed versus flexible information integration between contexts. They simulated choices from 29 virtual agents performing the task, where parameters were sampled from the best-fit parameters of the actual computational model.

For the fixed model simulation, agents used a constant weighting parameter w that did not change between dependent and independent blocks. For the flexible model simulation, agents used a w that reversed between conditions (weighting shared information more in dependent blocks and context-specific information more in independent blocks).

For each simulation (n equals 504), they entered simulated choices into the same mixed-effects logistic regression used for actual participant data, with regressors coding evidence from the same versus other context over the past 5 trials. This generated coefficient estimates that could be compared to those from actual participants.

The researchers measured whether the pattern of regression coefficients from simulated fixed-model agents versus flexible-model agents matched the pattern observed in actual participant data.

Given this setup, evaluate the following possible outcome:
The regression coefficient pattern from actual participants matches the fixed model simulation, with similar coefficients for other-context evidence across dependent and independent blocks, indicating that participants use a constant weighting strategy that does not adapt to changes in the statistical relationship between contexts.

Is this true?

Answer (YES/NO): NO